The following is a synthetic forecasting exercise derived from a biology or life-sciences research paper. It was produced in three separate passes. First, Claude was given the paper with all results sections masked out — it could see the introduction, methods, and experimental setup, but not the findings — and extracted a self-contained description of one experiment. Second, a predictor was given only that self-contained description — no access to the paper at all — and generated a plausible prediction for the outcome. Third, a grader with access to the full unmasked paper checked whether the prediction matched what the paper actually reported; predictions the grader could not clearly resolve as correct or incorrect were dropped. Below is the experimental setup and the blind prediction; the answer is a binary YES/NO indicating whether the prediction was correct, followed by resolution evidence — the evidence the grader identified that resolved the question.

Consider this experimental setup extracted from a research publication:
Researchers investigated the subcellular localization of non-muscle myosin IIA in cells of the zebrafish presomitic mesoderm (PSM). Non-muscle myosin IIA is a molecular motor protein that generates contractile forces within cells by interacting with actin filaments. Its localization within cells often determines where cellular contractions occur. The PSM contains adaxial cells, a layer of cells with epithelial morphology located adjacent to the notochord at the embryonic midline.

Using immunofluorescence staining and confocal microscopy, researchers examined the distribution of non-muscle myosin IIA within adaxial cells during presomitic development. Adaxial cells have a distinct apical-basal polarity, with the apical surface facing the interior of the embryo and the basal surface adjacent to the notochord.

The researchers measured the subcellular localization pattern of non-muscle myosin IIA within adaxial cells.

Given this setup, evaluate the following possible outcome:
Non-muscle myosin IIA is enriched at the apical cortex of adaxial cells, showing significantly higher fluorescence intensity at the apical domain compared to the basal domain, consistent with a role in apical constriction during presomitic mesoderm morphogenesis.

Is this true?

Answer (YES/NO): YES